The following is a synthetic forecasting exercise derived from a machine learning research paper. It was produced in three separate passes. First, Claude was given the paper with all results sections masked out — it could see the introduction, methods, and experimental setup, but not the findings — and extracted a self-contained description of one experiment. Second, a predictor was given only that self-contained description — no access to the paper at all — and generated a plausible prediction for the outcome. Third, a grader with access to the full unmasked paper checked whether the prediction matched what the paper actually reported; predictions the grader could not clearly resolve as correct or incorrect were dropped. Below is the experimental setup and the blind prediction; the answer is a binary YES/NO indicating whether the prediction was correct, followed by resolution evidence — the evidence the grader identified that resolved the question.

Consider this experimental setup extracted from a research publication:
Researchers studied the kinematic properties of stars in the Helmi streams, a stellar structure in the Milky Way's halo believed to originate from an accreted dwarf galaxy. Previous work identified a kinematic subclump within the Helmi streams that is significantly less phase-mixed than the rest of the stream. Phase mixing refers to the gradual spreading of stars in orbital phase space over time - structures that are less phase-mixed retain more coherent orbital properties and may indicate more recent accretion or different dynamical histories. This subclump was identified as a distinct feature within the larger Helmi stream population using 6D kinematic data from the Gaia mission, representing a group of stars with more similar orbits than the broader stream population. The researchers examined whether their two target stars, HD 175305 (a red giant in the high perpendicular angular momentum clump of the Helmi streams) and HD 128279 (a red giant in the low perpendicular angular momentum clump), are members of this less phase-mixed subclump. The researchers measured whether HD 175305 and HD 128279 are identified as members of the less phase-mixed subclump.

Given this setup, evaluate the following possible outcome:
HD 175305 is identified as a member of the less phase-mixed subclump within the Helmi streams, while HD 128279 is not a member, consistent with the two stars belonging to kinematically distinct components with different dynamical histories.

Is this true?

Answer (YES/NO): NO